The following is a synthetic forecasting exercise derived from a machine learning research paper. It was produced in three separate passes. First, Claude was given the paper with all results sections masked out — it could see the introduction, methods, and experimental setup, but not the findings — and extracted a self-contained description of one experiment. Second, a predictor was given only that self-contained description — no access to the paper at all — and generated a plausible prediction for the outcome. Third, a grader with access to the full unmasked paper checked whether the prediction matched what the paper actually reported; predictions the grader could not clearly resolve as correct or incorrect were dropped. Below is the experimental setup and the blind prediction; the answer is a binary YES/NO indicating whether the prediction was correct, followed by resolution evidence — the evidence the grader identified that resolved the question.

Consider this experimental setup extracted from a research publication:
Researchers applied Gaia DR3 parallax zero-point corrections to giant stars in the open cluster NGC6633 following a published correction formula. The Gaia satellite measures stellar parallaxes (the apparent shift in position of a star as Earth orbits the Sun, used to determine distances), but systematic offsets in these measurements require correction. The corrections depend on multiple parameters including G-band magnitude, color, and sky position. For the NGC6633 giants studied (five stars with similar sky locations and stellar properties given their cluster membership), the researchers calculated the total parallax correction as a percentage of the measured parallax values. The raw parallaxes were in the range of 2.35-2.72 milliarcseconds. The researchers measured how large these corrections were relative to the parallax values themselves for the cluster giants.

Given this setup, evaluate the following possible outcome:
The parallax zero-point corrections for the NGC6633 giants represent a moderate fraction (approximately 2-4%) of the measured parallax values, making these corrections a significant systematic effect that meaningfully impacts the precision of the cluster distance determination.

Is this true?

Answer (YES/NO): NO